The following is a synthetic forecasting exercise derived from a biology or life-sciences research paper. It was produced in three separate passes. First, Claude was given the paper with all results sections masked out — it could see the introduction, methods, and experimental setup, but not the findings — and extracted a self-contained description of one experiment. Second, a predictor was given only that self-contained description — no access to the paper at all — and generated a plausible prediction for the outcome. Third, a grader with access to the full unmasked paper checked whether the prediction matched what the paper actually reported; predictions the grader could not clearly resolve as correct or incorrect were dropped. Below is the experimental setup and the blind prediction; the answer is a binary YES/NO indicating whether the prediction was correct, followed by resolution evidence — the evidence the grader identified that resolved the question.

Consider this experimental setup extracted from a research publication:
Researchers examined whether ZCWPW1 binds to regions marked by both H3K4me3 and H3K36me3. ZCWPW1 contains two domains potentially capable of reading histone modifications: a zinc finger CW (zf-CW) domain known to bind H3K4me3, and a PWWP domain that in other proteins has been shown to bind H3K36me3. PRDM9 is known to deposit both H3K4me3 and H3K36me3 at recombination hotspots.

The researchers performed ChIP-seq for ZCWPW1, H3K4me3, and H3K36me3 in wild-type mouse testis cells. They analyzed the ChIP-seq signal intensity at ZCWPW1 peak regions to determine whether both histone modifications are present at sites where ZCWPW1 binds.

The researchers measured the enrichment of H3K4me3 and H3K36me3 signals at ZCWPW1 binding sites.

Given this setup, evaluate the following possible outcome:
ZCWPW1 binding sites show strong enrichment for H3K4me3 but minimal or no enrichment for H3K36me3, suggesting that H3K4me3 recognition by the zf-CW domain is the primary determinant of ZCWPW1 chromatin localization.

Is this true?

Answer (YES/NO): NO